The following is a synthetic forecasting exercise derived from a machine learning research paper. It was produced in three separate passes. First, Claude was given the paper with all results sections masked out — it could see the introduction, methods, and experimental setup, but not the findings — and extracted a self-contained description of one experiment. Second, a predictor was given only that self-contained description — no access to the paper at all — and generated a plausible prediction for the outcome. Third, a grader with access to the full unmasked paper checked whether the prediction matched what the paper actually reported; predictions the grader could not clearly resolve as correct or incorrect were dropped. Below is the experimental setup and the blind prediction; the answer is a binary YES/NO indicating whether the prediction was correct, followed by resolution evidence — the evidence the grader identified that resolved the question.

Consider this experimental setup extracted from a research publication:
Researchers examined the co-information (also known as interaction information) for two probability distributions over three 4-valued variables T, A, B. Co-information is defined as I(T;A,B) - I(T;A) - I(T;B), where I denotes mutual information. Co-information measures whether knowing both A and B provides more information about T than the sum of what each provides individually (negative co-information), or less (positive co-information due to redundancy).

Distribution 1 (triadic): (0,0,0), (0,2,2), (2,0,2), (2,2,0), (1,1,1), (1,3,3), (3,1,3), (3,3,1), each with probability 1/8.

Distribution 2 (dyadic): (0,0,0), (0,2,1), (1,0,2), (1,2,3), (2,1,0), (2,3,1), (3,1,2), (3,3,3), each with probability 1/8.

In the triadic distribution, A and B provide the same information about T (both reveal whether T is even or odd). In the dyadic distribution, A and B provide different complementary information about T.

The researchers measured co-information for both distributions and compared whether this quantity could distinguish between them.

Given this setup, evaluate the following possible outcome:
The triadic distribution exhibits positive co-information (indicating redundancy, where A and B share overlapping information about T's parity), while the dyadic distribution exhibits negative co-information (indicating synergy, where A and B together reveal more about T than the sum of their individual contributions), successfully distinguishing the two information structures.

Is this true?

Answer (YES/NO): NO